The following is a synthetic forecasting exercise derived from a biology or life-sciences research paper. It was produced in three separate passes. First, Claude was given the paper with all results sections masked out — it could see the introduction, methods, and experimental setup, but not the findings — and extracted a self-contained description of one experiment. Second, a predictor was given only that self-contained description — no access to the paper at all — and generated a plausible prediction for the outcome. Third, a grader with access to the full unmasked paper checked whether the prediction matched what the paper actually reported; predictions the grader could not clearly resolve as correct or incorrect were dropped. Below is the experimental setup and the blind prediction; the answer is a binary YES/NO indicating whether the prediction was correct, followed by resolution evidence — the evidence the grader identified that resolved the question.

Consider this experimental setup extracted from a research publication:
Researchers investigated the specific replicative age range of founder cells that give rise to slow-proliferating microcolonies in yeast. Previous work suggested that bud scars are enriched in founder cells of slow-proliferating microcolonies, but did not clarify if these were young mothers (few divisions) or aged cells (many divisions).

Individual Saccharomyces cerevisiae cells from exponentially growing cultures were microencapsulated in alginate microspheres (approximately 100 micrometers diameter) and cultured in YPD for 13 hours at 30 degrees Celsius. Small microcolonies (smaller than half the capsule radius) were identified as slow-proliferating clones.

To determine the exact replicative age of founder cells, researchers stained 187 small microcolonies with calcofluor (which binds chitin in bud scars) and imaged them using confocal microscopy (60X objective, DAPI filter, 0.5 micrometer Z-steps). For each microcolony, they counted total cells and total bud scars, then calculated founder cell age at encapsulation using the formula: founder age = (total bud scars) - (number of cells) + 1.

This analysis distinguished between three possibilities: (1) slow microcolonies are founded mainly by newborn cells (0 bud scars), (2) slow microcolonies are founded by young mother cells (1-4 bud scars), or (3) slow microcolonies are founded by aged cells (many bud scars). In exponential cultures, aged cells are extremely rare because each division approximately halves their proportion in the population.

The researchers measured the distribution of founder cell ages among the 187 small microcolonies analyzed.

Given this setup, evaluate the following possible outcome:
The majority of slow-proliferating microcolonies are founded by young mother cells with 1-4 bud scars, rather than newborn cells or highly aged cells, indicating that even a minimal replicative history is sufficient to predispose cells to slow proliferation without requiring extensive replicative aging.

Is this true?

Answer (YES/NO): YES